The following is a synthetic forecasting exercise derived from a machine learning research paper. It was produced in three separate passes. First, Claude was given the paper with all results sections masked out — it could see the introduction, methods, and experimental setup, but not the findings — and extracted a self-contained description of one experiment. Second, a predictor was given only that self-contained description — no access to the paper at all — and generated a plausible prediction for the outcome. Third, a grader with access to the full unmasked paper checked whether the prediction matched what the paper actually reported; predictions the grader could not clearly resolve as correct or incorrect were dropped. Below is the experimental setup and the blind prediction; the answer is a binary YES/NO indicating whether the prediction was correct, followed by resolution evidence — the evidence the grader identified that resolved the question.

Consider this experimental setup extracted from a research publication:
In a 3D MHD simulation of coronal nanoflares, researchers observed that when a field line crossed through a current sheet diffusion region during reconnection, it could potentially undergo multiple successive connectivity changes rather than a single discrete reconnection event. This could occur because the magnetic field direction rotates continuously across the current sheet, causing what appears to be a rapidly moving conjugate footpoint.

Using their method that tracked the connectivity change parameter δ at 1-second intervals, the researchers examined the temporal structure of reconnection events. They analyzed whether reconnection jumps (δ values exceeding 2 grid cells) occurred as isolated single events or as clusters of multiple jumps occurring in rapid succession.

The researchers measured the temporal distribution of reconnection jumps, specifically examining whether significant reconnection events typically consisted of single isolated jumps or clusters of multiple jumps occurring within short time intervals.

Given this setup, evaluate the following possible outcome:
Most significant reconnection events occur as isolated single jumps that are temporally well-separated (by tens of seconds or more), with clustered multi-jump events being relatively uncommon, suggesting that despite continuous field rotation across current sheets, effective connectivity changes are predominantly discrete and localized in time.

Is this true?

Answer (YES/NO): NO